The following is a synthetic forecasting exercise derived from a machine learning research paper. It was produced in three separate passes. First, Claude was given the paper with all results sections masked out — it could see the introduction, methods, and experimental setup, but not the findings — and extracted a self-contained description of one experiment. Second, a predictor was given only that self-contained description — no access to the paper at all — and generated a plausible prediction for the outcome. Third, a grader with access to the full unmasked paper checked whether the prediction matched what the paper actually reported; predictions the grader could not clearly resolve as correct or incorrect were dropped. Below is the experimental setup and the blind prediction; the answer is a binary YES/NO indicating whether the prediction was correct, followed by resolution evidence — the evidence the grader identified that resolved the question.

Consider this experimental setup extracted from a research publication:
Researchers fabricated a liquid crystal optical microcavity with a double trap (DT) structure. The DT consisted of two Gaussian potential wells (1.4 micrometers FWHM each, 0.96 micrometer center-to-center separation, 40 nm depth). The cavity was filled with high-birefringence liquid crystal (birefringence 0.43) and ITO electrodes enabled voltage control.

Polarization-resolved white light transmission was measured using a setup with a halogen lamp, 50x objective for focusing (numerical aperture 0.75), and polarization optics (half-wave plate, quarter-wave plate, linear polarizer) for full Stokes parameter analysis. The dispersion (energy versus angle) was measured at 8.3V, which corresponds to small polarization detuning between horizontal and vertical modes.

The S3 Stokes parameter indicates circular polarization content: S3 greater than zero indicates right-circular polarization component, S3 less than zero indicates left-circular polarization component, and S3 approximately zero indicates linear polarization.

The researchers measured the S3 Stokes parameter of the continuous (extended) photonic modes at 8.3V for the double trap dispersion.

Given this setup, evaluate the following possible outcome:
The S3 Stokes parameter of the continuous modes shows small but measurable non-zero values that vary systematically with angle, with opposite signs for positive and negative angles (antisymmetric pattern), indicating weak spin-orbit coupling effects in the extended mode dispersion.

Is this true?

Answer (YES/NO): NO